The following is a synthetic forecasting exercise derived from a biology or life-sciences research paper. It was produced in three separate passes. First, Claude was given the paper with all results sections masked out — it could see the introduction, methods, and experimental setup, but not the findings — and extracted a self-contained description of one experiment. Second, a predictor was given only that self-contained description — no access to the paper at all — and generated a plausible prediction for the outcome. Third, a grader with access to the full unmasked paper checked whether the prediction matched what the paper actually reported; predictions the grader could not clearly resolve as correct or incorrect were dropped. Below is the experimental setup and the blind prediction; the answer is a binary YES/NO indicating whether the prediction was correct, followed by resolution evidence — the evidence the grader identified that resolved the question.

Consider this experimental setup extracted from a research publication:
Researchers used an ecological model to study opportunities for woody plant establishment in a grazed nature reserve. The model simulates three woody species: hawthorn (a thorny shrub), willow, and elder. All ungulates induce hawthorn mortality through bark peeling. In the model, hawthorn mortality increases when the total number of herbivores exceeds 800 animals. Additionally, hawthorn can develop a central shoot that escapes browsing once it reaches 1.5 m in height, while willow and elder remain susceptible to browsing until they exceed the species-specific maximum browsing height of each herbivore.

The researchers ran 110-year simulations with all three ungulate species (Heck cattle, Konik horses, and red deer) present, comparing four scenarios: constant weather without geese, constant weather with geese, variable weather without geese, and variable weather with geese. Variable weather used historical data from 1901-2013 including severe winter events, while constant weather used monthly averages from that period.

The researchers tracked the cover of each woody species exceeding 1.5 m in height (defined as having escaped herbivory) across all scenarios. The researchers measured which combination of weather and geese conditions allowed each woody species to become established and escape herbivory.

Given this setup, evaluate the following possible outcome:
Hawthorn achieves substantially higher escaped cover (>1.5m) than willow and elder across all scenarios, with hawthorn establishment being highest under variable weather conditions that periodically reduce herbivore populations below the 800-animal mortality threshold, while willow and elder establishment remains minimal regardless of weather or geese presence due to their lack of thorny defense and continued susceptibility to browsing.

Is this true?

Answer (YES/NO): NO